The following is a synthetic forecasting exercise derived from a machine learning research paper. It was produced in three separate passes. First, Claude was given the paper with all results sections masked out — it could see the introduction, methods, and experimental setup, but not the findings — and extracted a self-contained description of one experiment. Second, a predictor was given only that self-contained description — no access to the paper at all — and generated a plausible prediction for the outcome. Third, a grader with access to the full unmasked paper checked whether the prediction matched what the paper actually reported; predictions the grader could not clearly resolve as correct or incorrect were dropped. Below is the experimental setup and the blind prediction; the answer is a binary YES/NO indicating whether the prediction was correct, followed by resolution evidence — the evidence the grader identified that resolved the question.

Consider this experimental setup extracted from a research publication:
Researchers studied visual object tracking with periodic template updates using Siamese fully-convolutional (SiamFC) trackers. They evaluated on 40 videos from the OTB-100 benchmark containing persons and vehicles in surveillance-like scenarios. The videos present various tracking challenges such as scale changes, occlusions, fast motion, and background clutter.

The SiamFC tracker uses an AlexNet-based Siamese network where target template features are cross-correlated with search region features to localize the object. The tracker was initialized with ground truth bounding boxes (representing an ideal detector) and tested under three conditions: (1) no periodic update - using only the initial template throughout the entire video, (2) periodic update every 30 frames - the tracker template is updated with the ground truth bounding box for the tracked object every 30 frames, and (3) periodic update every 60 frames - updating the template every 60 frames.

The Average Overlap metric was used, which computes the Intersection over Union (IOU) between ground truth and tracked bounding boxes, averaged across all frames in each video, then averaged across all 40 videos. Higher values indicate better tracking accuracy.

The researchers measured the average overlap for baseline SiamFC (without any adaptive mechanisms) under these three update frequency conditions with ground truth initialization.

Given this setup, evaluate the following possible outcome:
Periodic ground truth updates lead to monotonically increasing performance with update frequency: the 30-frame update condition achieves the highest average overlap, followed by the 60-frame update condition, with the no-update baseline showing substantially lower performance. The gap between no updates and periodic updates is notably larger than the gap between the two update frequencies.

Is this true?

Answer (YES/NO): NO